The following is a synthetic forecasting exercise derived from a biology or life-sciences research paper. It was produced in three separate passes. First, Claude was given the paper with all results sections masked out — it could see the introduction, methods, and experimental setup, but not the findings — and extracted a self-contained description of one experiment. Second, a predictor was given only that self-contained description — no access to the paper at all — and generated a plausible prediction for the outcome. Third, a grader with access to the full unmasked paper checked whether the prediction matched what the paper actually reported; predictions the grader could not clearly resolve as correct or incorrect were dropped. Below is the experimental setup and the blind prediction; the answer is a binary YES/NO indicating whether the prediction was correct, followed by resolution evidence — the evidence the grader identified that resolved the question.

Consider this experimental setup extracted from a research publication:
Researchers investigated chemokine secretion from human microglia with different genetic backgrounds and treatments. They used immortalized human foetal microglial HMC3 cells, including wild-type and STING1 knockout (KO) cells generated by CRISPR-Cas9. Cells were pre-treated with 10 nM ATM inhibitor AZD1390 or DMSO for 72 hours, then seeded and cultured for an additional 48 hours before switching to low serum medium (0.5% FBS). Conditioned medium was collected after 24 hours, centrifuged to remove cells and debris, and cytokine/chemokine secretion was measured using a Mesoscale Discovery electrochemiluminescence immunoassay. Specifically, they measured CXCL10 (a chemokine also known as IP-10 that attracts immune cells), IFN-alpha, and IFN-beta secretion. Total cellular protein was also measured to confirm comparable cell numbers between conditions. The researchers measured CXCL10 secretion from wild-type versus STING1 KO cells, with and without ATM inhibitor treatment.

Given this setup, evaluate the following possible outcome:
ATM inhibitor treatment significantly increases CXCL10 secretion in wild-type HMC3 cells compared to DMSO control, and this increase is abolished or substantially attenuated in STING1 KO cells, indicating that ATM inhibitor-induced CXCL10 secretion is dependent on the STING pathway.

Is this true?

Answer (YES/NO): YES